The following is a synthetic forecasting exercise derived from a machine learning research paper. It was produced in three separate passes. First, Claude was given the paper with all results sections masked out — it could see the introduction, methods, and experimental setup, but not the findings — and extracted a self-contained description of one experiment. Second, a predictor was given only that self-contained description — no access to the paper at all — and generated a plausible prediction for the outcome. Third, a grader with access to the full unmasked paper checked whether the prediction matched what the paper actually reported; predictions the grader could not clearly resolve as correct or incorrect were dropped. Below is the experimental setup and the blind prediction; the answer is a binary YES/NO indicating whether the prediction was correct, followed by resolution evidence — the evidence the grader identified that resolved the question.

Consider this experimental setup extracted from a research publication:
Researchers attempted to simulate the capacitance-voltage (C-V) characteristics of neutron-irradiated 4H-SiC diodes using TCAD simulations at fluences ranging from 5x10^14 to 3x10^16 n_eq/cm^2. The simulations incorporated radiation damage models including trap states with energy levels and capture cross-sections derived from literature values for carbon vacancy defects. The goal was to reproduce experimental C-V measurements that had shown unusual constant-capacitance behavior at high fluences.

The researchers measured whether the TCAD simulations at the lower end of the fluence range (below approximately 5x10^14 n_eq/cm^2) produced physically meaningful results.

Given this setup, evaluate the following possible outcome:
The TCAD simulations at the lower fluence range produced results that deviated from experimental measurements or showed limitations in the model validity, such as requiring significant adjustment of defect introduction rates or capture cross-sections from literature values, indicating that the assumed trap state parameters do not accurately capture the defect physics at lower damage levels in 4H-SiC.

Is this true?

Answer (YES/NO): NO